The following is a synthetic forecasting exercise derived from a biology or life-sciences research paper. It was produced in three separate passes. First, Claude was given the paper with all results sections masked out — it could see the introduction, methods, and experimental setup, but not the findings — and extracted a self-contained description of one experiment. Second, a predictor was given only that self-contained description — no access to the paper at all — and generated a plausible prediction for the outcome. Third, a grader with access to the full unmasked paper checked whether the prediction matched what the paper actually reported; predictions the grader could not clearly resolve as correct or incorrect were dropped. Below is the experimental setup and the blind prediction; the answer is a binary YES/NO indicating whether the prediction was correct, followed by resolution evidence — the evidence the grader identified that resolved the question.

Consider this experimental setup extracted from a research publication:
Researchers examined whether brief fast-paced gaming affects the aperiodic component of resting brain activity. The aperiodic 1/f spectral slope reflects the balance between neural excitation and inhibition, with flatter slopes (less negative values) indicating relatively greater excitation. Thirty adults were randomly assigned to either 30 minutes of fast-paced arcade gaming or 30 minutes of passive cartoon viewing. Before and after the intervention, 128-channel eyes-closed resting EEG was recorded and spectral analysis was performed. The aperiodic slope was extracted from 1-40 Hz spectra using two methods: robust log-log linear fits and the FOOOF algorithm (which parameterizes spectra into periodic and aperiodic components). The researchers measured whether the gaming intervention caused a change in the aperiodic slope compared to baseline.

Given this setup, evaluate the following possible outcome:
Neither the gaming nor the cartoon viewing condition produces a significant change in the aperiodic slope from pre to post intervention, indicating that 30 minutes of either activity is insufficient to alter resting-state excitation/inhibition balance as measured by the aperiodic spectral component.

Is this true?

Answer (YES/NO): NO